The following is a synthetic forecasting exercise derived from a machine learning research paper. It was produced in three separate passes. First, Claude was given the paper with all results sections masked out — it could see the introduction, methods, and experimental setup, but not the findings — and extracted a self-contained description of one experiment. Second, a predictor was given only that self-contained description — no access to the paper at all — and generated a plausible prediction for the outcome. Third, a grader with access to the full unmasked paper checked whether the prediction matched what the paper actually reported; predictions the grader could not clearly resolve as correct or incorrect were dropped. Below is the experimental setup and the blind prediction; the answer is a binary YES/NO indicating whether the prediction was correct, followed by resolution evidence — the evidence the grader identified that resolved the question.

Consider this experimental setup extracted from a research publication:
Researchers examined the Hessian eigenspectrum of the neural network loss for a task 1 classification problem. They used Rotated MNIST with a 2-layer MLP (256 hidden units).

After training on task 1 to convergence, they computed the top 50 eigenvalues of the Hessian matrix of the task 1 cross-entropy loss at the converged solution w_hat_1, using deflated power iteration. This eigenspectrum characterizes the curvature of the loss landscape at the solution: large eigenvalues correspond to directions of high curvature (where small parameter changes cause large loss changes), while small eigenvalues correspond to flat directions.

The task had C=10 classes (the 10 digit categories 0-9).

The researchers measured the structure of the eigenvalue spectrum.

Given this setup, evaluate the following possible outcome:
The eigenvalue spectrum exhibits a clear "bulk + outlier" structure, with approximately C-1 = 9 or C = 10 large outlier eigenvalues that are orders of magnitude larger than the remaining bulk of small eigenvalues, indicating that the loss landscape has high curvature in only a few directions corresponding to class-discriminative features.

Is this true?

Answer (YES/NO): YES